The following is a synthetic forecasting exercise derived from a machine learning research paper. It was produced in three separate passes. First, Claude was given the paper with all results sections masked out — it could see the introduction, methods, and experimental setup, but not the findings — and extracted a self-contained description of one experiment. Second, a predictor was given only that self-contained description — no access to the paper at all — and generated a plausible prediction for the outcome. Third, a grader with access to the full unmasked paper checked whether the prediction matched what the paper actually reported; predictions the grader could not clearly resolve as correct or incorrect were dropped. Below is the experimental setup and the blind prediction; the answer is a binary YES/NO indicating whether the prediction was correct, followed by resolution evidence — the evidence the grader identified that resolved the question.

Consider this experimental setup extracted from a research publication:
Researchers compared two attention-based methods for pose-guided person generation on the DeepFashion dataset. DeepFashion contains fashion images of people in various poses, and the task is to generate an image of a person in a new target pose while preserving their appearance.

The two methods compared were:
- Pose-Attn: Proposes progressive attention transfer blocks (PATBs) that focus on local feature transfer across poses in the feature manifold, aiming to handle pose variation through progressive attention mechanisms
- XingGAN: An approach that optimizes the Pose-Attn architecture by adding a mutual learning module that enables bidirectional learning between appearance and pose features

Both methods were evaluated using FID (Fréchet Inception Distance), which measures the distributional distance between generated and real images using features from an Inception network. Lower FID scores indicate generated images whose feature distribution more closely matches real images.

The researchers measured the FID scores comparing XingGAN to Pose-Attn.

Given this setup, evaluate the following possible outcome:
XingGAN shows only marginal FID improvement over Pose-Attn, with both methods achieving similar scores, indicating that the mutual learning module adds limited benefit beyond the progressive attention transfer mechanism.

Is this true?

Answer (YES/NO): NO